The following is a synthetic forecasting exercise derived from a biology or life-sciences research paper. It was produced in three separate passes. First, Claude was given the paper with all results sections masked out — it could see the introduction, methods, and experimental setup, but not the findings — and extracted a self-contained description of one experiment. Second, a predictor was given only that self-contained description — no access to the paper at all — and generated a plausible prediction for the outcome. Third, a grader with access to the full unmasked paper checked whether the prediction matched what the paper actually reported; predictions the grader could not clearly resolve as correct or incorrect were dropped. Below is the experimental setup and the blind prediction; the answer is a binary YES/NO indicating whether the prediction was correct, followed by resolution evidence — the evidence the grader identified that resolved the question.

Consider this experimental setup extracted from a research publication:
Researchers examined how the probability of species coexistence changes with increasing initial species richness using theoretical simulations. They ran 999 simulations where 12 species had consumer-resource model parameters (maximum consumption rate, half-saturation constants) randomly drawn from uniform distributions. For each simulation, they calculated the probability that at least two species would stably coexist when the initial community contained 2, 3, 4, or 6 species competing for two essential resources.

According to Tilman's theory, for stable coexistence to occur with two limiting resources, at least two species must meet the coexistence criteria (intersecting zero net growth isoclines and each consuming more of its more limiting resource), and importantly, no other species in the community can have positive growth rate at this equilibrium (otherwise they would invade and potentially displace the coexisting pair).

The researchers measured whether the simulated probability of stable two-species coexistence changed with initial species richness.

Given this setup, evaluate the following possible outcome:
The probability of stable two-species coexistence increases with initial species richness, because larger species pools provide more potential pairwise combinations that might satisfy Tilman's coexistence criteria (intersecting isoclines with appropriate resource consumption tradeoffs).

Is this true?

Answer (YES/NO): YES